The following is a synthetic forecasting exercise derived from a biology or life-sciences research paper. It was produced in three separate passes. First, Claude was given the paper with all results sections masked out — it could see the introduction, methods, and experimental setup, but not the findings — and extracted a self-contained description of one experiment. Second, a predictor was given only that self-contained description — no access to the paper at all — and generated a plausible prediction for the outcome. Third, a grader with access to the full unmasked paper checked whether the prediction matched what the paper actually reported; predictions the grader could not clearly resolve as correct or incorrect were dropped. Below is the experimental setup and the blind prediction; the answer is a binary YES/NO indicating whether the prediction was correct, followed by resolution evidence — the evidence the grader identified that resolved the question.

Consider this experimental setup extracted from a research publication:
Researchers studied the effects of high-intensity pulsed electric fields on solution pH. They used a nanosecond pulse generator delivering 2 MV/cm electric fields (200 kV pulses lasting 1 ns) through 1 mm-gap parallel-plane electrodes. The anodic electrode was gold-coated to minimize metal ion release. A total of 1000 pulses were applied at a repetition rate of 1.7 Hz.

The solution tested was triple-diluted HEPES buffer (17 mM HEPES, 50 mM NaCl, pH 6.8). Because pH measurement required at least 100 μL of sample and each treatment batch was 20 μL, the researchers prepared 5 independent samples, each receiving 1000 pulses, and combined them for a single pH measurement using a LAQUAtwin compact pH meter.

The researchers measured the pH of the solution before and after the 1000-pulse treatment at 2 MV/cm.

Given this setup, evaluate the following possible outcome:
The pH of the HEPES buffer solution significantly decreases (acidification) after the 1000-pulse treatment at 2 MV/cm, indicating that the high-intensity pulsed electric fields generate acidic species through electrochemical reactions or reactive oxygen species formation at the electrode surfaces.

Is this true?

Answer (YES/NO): NO